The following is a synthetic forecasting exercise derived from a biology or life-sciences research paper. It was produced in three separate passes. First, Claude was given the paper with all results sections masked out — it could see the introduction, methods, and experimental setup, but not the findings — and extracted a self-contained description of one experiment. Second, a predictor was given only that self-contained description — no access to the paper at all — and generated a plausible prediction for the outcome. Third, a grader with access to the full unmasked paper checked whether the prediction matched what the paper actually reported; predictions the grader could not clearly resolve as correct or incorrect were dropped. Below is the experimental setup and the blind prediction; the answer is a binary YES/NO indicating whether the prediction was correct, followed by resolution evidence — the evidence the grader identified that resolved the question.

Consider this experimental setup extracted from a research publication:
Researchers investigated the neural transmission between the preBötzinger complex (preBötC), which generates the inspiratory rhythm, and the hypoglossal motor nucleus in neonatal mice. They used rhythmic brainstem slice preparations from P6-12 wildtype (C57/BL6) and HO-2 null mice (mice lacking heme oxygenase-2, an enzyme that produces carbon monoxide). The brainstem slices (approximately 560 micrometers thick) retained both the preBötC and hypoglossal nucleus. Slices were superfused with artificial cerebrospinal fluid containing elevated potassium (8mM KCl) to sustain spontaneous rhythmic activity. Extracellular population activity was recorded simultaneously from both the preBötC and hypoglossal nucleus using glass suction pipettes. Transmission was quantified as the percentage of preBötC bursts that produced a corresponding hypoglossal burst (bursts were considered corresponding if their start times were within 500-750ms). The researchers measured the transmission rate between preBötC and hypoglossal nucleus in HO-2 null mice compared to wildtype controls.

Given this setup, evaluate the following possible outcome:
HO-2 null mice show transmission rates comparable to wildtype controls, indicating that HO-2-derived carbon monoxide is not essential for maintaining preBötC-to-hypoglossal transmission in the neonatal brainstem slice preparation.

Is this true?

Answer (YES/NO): NO